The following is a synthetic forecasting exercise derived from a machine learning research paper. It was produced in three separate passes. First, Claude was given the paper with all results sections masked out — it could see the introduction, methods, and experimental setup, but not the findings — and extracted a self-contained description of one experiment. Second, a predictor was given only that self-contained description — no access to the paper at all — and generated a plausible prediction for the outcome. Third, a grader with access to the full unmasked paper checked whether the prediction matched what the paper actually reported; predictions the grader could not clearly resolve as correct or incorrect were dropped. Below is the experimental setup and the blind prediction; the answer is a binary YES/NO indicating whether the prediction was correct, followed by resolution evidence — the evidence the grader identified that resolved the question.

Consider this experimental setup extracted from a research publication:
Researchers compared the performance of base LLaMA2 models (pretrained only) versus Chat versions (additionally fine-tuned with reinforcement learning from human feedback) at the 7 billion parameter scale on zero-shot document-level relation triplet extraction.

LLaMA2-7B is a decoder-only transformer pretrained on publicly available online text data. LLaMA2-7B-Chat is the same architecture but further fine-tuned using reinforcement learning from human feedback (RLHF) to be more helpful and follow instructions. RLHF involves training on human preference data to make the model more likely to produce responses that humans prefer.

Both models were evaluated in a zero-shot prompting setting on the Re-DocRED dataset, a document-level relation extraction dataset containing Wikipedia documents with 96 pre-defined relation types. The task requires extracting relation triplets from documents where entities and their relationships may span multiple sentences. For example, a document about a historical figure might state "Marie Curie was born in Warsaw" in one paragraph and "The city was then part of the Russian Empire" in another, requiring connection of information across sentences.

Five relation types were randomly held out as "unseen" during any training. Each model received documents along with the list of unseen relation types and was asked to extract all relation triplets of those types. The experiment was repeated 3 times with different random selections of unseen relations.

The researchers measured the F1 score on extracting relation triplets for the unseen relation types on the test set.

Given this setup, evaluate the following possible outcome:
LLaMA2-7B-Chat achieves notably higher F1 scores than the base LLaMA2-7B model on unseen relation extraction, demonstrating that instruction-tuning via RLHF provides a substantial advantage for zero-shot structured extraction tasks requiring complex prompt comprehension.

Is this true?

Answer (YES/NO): YES